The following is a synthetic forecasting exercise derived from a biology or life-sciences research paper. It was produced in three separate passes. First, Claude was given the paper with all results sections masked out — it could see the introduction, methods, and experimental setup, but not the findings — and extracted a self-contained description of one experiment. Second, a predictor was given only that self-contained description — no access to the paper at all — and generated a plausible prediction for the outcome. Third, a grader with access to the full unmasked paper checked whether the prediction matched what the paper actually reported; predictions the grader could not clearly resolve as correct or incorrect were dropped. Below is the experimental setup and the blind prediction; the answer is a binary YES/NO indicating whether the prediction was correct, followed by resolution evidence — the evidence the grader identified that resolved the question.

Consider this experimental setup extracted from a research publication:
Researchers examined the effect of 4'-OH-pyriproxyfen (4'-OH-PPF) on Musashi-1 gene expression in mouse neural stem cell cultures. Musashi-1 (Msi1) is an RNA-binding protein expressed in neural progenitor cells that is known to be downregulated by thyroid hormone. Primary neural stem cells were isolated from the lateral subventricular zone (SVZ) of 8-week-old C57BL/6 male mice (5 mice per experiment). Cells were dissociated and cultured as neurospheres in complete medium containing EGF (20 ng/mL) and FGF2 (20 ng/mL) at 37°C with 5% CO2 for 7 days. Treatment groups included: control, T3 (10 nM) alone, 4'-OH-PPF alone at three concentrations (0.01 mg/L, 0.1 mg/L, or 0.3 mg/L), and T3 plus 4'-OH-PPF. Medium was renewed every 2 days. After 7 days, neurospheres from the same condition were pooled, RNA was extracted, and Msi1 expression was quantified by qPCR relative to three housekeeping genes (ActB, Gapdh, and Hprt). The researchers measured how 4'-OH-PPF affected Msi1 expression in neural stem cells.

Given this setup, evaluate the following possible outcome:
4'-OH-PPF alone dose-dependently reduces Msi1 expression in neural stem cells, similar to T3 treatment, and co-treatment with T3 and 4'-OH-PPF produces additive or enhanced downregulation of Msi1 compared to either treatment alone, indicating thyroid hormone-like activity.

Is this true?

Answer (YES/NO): NO